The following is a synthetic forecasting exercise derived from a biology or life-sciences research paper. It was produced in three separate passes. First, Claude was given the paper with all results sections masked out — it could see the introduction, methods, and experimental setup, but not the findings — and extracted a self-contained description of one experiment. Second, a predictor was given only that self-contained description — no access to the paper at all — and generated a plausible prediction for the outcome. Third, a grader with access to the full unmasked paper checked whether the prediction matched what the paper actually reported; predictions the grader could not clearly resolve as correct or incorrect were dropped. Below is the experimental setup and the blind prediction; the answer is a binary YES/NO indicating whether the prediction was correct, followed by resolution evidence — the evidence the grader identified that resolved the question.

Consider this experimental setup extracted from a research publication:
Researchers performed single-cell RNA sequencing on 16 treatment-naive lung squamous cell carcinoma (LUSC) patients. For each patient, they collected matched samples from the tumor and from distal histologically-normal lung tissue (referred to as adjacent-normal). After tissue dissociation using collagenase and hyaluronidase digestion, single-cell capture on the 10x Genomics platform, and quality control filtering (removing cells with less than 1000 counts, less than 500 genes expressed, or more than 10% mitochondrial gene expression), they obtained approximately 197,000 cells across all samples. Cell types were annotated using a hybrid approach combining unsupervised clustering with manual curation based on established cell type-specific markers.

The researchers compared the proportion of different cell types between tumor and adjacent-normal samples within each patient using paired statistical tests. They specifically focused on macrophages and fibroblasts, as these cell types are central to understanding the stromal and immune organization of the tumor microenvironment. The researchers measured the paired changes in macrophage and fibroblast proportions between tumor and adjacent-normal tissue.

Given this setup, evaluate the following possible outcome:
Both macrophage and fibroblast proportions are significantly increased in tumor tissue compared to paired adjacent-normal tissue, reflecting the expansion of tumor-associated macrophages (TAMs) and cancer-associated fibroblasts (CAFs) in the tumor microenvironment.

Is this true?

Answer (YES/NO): NO